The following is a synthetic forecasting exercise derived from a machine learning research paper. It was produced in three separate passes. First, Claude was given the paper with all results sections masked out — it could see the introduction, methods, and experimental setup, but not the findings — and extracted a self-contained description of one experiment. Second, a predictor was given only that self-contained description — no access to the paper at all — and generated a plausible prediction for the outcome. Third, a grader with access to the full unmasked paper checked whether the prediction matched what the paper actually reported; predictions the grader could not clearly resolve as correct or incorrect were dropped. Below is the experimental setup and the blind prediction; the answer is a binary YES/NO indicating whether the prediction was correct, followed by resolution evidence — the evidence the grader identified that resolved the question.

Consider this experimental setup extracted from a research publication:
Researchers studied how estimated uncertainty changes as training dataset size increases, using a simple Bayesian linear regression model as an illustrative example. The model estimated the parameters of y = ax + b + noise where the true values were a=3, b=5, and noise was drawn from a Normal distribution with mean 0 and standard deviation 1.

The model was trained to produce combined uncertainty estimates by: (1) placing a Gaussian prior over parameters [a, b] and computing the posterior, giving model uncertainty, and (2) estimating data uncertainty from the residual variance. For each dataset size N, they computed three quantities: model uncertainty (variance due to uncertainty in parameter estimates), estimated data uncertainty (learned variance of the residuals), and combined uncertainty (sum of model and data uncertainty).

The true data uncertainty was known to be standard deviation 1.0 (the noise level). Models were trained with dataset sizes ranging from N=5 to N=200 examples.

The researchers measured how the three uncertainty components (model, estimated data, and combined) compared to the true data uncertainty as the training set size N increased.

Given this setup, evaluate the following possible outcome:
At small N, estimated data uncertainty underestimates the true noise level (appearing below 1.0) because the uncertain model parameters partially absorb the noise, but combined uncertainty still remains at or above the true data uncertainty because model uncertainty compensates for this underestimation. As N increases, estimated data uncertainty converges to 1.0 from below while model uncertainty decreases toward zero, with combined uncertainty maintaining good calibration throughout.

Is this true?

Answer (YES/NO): YES